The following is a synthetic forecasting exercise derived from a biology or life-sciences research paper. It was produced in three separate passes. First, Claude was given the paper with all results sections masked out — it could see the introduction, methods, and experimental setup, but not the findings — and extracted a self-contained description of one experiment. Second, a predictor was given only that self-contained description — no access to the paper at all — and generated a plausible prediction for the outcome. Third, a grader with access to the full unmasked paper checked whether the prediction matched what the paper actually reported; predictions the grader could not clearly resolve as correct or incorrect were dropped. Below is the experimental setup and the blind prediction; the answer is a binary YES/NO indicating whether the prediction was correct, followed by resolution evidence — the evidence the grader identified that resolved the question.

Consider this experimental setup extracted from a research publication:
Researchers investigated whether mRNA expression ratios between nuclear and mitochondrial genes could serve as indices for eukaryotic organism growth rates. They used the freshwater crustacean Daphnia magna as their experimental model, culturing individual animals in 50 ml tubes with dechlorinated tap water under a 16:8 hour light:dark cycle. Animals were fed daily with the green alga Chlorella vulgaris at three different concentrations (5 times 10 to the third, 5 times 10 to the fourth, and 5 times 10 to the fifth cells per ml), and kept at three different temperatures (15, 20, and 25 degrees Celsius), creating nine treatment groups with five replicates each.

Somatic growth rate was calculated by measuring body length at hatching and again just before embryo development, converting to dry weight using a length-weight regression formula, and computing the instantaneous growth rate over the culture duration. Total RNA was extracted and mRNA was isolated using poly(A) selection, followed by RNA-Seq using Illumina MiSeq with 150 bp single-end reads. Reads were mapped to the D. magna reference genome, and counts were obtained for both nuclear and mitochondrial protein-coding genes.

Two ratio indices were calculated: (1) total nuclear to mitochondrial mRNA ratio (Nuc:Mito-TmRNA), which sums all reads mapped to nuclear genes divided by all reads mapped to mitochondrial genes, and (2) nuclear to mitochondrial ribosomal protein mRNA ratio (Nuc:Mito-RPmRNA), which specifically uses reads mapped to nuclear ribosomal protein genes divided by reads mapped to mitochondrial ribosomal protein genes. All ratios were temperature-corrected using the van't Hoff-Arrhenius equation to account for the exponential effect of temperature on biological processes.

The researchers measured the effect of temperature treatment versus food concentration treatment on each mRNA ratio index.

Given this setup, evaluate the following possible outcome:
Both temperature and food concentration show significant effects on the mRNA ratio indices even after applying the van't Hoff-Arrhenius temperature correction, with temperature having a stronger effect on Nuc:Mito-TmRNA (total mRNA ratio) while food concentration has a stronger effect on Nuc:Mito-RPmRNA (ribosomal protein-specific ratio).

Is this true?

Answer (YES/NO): NO